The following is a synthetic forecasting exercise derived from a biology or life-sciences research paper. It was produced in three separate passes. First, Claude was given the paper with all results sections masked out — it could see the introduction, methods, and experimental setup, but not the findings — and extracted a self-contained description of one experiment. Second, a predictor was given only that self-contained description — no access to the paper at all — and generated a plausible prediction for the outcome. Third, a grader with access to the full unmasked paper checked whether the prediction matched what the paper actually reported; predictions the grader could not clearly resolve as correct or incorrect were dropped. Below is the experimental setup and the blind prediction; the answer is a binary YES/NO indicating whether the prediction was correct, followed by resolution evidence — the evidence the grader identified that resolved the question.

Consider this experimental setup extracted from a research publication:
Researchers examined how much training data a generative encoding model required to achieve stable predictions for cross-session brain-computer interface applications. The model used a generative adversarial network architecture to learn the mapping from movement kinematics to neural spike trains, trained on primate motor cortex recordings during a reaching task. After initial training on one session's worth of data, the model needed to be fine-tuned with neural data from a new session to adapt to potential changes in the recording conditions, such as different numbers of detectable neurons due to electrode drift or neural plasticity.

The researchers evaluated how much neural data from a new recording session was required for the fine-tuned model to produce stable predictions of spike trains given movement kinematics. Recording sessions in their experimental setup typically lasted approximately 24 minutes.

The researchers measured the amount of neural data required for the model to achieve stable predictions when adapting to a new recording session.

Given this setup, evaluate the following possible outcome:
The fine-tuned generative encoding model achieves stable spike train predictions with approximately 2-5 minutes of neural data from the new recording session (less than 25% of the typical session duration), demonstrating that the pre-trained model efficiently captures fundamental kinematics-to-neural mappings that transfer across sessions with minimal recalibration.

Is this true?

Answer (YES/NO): NO